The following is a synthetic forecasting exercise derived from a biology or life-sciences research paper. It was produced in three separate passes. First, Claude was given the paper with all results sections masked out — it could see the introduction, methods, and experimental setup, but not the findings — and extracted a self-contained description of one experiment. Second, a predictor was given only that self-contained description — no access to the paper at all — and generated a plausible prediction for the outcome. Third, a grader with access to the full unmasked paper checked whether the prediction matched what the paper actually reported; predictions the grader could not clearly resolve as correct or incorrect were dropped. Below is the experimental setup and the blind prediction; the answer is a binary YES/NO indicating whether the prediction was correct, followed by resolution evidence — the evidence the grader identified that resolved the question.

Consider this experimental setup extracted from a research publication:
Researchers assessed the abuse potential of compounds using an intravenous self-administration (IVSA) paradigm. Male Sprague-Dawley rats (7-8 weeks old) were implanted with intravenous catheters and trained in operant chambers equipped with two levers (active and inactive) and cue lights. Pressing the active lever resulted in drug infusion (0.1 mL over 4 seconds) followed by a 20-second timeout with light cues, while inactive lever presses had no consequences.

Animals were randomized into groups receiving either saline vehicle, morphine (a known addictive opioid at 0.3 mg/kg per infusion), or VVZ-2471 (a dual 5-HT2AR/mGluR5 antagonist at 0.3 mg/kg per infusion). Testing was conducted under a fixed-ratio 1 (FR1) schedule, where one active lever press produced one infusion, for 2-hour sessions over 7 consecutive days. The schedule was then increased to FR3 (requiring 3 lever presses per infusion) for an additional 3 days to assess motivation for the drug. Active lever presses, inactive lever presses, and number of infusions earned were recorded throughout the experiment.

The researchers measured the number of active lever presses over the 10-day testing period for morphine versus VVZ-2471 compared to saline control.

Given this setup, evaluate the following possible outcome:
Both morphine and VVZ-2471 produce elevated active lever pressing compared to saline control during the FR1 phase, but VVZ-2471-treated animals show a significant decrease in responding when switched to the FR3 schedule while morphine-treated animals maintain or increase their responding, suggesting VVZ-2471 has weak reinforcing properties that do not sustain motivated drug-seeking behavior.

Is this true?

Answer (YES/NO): NO